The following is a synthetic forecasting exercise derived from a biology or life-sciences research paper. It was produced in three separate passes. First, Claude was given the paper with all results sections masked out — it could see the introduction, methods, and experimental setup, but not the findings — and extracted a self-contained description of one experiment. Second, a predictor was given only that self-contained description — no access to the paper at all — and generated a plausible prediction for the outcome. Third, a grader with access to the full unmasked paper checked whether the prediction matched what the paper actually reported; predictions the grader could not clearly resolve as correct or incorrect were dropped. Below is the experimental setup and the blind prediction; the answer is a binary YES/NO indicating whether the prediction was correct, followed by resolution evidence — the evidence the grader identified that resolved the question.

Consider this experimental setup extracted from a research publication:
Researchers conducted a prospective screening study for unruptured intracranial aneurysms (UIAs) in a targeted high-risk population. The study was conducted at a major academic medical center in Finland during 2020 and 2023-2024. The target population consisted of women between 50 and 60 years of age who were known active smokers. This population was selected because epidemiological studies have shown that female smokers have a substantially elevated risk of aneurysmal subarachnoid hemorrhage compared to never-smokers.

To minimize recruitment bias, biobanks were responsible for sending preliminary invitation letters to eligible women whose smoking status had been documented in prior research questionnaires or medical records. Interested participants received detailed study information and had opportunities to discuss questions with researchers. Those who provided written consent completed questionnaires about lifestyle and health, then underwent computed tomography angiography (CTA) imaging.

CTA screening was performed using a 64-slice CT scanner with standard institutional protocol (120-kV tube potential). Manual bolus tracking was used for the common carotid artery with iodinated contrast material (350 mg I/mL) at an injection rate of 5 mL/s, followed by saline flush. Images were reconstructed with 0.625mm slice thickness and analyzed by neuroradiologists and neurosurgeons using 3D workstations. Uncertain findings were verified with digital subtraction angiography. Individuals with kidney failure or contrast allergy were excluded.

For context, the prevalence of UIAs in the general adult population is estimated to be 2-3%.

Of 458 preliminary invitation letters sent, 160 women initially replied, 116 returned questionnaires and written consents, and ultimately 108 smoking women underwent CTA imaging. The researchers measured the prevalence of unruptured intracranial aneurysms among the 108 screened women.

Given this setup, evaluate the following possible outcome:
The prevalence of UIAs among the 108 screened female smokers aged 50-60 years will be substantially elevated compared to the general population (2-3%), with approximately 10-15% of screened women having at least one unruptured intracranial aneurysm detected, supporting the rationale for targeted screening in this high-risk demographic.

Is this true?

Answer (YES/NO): YES